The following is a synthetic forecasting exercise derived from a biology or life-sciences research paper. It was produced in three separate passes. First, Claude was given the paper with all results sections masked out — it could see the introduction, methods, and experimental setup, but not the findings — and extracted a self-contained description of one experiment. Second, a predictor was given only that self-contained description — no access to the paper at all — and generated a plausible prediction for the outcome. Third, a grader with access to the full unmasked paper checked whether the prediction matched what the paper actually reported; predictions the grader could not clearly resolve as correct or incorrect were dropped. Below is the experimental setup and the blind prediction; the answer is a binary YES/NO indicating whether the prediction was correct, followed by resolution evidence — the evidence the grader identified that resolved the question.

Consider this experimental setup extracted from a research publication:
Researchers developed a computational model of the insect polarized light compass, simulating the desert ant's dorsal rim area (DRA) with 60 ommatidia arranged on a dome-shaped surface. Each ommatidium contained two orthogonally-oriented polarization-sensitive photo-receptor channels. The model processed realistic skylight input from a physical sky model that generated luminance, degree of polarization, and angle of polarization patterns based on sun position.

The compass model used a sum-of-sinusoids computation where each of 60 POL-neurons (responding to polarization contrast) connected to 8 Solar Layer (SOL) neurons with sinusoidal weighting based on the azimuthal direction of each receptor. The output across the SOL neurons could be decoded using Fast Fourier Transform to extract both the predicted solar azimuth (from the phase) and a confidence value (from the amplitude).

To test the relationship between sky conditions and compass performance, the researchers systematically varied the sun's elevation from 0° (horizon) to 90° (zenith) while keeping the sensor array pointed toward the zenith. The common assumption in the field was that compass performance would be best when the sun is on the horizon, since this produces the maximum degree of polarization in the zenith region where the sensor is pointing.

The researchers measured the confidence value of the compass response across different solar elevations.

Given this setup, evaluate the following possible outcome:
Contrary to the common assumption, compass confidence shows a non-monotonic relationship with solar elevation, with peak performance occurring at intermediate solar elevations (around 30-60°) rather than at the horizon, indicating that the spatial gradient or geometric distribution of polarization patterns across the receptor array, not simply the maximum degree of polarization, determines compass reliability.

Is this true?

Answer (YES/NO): NO